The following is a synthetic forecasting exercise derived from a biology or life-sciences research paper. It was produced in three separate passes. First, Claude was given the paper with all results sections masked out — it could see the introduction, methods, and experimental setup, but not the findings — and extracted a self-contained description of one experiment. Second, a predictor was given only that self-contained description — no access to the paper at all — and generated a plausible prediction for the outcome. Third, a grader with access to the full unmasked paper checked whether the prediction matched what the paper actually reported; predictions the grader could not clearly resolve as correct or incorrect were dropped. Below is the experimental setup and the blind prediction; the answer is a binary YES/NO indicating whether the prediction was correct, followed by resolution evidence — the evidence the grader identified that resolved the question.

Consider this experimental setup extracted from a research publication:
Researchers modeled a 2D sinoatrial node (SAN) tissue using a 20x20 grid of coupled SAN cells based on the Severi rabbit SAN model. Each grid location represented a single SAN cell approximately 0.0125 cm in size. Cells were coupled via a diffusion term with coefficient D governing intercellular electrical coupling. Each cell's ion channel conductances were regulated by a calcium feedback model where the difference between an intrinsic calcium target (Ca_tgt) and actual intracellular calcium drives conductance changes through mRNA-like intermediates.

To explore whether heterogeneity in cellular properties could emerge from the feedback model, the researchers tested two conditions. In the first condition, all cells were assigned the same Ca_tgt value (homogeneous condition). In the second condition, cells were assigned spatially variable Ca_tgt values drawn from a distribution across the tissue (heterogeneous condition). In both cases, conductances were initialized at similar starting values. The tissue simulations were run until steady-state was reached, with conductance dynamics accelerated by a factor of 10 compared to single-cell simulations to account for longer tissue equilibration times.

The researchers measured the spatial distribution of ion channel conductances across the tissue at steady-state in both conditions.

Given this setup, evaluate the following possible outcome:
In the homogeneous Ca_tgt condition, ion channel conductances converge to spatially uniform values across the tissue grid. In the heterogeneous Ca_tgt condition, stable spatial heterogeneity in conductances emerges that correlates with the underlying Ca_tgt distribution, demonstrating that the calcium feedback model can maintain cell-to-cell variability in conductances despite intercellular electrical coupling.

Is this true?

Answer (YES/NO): YES